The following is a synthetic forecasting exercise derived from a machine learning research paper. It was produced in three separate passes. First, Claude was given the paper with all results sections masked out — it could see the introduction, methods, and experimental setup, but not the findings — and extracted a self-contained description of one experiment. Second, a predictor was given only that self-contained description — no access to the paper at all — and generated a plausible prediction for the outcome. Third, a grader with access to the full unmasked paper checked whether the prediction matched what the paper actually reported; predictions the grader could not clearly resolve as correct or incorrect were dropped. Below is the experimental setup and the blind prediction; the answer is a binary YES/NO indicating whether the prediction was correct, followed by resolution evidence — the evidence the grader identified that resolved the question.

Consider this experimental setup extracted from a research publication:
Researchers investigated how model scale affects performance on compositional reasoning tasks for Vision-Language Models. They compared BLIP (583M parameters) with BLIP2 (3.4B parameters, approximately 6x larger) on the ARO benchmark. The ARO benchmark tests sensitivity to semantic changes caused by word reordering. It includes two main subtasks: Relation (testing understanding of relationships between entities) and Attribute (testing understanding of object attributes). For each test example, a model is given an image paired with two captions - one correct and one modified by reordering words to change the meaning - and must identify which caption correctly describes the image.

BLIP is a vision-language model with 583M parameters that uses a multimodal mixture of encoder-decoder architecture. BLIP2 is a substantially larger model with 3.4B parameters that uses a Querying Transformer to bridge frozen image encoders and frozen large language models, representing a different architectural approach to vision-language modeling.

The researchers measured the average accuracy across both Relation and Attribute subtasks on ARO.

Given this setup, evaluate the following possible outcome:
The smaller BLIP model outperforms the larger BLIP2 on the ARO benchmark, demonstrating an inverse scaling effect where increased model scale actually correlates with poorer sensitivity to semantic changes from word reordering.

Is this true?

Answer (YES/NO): YES